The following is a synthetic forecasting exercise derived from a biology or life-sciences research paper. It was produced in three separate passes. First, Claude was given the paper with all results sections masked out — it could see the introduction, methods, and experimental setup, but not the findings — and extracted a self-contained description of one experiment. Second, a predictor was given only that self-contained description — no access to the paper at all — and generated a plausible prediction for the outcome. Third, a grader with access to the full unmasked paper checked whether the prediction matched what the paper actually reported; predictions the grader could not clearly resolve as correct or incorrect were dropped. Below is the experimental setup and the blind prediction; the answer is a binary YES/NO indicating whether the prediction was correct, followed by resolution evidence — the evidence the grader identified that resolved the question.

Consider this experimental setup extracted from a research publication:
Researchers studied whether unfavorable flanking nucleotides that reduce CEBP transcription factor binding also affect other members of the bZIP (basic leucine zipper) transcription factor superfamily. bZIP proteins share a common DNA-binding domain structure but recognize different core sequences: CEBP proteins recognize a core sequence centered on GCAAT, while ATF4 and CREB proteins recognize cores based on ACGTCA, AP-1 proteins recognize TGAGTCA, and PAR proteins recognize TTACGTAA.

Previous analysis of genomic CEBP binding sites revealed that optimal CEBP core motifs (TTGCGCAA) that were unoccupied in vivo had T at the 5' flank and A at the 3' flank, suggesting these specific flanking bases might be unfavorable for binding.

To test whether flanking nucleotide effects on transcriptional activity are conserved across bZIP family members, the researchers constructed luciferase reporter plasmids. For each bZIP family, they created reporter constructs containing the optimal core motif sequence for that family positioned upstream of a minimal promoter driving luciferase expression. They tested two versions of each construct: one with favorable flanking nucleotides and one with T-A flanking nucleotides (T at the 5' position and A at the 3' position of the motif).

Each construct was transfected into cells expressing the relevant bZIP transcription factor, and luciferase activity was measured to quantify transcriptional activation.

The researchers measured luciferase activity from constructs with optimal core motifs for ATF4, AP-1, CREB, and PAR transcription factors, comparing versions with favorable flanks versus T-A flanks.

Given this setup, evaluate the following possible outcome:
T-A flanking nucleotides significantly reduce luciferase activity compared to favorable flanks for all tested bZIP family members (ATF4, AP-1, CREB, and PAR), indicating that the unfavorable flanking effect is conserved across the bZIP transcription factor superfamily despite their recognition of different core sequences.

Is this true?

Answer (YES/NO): NO